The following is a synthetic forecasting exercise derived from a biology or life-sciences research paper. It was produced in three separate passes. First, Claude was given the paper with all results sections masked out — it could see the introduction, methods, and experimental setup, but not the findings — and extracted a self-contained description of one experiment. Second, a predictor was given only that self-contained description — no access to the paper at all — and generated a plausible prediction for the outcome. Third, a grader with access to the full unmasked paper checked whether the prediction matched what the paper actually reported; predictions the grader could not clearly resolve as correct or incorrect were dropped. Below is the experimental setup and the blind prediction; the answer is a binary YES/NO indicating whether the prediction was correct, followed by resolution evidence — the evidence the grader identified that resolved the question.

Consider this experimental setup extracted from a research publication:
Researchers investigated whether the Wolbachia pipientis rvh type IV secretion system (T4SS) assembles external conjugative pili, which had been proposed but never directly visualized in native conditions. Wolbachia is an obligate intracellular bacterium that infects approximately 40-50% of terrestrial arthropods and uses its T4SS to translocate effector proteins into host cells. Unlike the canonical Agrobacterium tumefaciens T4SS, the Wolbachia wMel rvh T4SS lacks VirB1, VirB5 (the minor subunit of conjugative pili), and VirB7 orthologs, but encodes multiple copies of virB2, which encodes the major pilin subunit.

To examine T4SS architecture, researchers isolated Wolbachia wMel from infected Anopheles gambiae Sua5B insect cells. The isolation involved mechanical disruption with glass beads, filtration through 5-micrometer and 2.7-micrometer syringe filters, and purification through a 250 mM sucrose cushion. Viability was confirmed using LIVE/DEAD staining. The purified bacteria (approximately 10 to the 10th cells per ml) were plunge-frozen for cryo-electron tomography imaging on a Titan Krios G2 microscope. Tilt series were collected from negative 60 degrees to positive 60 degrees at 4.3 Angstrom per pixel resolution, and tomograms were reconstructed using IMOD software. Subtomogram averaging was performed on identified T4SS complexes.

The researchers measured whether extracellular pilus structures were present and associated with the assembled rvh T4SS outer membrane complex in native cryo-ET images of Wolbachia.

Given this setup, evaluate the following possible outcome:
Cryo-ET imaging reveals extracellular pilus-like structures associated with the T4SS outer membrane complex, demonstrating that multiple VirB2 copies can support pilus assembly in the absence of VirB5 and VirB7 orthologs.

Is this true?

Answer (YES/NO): YES